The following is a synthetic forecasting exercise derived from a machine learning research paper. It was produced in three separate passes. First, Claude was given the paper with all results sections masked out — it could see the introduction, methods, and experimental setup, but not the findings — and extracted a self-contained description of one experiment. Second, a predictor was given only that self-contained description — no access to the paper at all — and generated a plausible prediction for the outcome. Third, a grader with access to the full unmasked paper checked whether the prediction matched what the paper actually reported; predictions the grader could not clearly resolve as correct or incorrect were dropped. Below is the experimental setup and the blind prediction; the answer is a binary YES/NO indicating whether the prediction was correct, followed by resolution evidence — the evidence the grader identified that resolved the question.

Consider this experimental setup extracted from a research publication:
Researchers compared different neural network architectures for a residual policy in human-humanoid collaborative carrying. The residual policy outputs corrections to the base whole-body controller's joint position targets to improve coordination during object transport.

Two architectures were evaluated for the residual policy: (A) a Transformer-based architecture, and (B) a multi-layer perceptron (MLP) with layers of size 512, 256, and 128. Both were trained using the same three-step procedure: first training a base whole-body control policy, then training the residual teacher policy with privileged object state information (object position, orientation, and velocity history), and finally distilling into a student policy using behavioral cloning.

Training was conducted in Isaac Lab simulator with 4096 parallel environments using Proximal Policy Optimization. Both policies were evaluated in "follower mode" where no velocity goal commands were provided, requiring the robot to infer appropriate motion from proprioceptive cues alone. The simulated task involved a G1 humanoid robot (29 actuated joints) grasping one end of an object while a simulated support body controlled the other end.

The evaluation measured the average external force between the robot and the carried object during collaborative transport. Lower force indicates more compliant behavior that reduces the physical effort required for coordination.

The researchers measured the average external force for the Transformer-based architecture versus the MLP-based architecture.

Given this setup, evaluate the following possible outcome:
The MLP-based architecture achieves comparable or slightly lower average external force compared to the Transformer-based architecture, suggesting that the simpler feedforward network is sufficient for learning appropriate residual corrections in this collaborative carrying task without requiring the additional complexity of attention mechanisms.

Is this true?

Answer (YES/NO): NO